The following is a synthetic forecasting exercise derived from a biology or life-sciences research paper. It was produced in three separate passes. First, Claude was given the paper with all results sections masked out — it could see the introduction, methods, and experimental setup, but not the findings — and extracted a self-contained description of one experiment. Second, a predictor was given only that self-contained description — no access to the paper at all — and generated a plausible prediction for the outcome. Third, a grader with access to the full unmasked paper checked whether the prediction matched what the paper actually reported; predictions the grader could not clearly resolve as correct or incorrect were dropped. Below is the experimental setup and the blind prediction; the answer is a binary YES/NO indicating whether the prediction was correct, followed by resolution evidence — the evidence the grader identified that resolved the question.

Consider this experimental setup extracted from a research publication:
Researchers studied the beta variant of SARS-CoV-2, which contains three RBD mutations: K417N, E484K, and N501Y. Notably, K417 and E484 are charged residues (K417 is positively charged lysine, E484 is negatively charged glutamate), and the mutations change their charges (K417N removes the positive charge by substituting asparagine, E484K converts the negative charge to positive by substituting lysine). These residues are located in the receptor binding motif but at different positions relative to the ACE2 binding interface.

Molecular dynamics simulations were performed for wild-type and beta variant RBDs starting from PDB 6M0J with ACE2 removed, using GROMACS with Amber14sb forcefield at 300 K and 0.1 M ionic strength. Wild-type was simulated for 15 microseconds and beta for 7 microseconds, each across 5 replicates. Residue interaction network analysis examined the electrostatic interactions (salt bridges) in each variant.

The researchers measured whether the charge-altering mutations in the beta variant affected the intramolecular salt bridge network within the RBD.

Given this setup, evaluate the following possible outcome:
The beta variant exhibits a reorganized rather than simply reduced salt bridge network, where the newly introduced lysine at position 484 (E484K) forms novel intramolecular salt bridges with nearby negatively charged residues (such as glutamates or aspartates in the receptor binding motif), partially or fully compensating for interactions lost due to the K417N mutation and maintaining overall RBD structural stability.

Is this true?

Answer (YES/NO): NO